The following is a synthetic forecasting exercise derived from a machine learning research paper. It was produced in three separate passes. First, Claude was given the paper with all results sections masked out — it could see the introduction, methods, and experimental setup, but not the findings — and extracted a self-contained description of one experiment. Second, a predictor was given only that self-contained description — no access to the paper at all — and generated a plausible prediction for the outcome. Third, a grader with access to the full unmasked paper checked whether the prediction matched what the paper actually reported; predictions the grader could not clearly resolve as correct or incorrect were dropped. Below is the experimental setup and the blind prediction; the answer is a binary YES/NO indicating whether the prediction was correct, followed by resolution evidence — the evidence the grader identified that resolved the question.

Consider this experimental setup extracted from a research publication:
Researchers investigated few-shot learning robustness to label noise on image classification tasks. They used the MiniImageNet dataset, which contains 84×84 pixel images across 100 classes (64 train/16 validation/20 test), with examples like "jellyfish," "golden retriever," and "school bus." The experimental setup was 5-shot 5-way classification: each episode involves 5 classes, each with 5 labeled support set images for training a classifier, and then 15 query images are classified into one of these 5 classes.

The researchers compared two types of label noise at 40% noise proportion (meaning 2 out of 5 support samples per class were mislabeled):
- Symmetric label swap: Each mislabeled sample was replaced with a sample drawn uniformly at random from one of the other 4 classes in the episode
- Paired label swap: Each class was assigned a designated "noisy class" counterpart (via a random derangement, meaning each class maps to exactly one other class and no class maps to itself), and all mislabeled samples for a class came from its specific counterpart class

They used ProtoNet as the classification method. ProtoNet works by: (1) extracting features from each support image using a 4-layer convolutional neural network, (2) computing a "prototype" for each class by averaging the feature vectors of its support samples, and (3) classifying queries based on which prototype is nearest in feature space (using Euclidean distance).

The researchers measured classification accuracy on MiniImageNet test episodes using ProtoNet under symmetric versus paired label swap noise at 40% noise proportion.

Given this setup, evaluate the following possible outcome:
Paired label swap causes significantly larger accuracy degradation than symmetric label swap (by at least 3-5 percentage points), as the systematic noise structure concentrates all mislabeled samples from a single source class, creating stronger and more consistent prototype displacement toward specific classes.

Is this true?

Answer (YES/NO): YES